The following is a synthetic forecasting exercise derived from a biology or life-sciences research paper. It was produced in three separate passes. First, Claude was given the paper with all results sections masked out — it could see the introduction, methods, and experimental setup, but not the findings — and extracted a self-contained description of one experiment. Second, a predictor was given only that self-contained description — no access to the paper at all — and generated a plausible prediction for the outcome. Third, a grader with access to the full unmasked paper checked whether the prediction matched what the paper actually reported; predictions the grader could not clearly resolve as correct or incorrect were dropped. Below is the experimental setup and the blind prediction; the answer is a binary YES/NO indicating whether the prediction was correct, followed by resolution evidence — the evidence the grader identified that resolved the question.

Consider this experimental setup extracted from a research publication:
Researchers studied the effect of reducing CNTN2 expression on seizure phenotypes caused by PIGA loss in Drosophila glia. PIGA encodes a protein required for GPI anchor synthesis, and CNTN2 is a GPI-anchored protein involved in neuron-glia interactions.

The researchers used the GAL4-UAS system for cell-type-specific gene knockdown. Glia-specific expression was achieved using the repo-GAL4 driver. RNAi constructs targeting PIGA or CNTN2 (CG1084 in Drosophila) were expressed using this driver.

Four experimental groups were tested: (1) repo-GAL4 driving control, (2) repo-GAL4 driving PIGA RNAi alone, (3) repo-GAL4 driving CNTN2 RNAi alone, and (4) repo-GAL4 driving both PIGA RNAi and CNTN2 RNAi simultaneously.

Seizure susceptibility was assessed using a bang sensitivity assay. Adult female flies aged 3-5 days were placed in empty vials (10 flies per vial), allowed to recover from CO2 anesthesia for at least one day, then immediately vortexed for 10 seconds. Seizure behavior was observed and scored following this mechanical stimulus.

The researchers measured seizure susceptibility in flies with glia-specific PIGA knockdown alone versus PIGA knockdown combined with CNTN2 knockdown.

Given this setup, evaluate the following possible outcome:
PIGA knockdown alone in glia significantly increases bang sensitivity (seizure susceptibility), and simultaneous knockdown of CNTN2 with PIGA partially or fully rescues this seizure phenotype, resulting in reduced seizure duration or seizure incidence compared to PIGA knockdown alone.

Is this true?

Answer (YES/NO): YES